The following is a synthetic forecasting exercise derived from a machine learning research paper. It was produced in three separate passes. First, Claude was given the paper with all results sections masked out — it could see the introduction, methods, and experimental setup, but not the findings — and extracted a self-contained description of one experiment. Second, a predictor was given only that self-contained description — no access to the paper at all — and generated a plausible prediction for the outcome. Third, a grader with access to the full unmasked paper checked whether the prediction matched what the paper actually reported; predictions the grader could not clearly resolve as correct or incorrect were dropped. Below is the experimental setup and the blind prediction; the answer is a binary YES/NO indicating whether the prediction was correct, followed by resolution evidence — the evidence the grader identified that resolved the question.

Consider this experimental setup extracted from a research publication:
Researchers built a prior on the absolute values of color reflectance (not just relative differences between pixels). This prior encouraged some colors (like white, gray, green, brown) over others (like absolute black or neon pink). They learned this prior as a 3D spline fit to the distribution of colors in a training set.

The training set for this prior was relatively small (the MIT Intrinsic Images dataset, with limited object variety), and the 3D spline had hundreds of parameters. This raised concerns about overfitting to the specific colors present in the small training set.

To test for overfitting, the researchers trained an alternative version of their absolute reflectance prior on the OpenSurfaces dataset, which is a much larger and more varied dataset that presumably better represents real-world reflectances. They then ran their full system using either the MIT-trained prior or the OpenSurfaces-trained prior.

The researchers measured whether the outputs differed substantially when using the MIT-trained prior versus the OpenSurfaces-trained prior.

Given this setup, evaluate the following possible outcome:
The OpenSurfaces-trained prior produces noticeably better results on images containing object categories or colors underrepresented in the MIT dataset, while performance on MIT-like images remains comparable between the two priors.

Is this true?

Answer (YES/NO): NO